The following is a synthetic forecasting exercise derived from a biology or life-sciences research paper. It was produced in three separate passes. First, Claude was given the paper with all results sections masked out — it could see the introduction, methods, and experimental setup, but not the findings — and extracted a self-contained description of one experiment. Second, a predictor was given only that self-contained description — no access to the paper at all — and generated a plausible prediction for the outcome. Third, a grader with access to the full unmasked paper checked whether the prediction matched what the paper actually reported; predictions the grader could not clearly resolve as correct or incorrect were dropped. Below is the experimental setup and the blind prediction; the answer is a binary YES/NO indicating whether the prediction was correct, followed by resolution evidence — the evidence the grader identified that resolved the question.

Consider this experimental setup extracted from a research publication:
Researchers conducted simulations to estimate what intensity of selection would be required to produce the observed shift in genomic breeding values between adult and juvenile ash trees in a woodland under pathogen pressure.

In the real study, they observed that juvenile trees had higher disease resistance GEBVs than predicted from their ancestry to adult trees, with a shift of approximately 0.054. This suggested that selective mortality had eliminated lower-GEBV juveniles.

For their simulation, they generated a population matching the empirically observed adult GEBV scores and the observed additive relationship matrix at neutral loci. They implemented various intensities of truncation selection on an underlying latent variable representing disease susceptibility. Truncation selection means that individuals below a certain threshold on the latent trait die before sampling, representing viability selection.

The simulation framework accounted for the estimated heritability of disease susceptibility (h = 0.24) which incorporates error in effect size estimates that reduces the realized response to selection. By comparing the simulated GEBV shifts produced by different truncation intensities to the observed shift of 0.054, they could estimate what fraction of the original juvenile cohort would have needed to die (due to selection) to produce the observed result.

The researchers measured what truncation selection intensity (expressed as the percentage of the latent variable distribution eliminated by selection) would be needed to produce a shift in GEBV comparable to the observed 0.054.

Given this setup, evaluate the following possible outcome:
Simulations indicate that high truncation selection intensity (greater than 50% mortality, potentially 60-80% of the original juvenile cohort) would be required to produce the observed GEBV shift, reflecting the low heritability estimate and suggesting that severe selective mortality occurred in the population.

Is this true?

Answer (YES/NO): NO